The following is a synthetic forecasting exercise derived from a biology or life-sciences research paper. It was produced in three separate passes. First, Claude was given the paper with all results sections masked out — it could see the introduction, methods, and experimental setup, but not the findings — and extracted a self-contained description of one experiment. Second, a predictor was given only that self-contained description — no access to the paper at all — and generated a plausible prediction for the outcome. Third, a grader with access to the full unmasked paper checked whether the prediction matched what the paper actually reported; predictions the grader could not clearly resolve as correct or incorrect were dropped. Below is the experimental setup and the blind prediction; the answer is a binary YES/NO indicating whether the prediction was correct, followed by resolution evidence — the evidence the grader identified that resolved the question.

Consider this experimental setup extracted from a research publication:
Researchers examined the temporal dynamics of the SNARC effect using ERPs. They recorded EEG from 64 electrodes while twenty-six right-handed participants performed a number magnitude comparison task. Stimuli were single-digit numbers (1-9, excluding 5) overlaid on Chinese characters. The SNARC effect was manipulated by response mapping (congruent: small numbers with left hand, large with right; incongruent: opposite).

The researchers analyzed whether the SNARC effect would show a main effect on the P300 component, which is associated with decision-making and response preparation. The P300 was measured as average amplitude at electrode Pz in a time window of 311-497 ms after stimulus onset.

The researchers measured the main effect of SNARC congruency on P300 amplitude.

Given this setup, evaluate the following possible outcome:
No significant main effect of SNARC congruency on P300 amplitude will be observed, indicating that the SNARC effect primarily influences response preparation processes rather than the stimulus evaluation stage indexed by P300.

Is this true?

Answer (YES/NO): NO